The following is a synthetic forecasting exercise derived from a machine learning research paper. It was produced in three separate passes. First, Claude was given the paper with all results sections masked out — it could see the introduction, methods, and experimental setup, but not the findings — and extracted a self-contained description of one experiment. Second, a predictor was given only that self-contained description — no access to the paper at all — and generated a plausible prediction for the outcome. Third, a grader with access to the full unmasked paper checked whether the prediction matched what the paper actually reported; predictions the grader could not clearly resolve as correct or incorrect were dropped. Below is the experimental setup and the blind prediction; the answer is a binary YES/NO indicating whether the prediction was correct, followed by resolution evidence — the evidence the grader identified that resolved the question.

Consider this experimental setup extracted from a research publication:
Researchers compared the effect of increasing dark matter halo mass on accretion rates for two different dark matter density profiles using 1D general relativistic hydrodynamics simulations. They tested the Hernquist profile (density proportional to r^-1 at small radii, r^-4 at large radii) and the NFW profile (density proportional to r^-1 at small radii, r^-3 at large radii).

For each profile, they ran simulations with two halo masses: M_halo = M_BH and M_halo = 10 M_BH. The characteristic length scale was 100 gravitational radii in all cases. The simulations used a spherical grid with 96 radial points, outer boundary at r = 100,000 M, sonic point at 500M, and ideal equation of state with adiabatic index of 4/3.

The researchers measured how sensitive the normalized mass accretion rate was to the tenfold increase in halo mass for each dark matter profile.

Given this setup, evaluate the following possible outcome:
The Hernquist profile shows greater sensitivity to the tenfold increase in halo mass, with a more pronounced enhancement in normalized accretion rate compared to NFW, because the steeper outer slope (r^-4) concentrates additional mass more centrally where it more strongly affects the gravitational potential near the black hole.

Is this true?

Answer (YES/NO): NO